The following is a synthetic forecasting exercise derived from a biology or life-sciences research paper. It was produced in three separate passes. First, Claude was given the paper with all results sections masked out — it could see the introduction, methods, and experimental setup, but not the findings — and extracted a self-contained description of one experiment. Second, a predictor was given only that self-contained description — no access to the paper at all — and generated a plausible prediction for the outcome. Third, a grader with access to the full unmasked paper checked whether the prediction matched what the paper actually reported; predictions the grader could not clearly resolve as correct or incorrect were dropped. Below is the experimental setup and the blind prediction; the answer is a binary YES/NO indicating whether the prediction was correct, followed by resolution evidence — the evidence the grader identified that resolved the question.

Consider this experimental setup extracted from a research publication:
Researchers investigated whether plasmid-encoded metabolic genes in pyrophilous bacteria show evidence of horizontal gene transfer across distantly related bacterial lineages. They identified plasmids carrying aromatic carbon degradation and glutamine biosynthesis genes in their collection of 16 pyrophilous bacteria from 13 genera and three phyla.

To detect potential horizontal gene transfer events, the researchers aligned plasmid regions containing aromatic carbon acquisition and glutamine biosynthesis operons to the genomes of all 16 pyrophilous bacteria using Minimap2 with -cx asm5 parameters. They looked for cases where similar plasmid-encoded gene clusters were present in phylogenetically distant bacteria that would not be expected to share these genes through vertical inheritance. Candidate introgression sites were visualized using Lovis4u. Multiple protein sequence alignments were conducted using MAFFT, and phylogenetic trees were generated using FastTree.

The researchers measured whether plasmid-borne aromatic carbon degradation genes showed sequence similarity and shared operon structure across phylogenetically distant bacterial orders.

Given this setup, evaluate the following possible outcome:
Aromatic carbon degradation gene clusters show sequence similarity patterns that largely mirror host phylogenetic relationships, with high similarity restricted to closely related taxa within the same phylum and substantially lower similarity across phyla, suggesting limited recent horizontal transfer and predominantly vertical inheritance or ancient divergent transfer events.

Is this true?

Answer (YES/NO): NO